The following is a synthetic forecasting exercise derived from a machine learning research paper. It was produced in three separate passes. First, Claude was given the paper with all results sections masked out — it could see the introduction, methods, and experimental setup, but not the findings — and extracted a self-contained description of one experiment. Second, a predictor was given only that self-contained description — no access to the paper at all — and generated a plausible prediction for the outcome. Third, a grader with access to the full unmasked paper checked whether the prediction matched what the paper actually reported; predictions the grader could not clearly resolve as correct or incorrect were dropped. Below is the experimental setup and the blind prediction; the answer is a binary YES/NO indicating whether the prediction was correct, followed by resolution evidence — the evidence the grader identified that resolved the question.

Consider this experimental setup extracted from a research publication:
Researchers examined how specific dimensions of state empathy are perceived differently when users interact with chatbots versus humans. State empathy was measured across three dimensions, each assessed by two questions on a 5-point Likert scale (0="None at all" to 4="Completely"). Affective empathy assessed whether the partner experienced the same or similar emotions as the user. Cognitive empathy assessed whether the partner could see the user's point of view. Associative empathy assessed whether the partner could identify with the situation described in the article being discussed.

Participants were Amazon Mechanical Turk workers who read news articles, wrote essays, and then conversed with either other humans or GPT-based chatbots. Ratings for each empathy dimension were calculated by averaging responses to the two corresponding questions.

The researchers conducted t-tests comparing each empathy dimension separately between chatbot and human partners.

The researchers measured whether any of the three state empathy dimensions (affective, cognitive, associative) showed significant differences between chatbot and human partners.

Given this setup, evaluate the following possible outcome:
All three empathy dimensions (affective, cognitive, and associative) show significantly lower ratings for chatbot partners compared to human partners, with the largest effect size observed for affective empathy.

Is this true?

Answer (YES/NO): YES